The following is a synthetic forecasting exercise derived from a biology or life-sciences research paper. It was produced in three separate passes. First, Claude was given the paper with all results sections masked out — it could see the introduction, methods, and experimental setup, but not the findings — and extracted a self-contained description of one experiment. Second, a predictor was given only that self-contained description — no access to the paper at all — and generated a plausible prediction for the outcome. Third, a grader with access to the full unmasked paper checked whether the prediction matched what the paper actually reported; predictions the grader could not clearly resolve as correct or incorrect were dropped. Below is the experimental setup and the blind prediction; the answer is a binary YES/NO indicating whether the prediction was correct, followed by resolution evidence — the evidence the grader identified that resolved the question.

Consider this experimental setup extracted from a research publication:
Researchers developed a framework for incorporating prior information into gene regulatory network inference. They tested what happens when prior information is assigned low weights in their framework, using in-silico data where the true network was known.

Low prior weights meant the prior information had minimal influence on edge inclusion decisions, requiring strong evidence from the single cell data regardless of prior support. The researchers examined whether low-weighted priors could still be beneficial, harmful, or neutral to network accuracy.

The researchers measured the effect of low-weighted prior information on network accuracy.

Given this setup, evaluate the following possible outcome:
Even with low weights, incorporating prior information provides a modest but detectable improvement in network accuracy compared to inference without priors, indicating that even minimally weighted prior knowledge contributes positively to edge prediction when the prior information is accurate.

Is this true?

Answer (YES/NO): NO